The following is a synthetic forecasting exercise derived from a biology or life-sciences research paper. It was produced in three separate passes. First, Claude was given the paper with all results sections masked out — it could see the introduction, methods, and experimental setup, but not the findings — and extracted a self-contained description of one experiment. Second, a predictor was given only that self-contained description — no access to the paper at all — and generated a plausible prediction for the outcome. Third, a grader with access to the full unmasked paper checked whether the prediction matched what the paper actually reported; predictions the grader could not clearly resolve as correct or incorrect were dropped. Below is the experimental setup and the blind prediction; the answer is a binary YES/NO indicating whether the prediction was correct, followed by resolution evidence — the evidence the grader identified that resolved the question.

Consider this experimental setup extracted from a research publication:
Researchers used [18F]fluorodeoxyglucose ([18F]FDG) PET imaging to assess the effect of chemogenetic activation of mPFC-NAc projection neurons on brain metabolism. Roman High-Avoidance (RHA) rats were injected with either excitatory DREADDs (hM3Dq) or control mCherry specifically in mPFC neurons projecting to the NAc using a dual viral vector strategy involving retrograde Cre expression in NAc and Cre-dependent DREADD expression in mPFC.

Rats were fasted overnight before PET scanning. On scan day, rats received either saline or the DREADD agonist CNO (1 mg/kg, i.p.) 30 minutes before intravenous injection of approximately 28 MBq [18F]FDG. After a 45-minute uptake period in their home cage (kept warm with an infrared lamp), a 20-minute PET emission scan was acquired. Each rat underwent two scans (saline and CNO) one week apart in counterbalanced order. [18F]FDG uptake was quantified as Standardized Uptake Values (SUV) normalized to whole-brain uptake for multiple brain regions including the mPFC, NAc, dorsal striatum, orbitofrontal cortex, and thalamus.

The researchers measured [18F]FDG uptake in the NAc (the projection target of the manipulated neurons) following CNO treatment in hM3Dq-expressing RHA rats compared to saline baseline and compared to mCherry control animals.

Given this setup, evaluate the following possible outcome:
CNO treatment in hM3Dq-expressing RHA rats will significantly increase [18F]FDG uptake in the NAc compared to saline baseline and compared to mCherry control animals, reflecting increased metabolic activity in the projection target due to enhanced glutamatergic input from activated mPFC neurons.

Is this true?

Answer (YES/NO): NO